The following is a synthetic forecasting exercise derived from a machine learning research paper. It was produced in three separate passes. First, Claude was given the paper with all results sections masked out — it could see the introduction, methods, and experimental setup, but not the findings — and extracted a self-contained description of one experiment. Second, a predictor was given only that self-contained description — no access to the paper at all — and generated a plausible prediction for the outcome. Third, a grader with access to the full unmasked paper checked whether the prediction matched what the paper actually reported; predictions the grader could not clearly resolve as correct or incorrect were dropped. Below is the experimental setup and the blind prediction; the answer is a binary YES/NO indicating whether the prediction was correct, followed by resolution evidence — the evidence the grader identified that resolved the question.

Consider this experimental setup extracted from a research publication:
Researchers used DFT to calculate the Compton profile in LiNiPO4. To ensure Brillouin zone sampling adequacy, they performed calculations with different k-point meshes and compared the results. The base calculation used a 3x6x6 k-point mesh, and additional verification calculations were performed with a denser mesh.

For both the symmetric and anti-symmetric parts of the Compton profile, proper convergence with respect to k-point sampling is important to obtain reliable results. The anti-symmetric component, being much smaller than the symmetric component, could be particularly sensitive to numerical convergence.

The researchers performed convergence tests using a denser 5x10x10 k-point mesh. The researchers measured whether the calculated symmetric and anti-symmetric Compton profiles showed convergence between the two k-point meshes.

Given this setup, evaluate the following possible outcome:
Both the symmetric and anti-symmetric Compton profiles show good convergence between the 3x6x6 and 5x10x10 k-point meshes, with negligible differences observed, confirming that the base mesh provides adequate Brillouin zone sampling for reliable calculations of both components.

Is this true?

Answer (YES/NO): YES